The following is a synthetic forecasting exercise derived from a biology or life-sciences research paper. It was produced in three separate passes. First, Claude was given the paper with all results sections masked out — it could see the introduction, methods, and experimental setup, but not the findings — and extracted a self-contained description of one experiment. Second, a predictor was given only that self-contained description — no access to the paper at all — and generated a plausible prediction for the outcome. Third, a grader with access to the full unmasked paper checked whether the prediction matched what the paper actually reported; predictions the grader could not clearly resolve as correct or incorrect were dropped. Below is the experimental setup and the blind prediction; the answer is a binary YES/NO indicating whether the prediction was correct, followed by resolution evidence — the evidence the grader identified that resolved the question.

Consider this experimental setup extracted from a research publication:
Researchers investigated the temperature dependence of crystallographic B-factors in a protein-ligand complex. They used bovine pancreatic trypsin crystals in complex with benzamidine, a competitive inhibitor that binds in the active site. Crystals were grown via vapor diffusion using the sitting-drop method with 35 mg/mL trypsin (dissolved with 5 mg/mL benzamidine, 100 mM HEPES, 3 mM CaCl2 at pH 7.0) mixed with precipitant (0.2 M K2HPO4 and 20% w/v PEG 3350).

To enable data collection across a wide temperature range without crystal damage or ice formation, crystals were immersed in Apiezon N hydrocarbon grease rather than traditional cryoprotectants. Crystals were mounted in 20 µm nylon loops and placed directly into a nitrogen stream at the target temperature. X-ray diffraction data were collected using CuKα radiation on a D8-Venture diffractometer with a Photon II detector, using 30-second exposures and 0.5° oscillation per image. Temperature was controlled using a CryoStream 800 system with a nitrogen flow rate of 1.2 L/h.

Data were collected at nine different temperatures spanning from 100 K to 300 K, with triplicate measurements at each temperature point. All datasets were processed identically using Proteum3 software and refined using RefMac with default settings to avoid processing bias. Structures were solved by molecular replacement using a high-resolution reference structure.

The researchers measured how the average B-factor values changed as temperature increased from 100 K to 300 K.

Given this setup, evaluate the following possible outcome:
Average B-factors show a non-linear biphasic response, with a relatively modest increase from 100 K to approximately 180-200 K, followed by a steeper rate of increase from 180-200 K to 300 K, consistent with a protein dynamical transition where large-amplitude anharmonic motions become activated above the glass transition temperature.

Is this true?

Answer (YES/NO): NO